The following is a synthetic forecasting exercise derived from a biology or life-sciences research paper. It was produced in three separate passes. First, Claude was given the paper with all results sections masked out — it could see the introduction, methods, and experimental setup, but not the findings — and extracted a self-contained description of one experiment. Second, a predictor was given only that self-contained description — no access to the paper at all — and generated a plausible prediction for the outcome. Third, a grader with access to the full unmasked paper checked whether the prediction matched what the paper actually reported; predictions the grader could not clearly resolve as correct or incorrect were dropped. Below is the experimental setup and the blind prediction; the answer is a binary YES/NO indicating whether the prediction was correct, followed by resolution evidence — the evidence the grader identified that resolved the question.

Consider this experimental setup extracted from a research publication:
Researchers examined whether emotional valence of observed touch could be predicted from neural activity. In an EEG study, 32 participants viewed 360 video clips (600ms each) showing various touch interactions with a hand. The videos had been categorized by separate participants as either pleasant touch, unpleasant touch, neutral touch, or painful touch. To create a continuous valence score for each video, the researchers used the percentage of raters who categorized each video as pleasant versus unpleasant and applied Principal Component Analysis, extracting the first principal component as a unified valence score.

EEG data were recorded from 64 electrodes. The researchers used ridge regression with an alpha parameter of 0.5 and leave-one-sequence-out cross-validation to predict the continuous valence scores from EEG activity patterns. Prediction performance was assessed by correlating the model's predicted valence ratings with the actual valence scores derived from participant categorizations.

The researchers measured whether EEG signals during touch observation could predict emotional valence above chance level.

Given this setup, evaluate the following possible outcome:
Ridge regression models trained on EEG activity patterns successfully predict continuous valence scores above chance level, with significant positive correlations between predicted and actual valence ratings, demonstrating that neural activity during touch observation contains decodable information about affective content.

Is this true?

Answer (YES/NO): YES